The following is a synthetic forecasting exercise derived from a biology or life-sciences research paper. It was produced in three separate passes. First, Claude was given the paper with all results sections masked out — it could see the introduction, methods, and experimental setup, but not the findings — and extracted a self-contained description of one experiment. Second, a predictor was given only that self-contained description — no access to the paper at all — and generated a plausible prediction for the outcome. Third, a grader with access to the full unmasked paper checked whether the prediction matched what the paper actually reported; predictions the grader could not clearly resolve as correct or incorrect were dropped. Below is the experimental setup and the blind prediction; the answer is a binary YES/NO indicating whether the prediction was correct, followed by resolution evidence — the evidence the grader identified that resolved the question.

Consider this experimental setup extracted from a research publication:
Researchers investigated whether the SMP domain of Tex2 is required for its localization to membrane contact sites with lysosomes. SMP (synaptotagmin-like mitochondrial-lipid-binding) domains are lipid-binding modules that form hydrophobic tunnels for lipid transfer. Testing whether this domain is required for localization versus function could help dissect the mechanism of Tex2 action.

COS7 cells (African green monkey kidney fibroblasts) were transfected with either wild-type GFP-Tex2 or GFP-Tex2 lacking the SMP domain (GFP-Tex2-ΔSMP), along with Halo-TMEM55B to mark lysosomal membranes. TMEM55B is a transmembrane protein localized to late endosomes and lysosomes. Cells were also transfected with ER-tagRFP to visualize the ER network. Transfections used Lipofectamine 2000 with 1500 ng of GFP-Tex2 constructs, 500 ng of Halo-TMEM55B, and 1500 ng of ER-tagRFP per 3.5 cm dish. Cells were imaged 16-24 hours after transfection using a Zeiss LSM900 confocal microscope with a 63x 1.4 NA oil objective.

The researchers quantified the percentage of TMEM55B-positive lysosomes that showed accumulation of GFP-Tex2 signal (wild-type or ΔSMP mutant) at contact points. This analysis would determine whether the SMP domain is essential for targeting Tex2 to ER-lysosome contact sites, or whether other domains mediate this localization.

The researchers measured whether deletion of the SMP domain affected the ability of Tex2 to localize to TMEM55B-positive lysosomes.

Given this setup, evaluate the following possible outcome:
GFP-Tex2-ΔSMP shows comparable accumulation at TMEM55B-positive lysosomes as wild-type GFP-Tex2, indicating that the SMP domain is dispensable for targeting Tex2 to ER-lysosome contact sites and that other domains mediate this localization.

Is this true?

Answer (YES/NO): NO